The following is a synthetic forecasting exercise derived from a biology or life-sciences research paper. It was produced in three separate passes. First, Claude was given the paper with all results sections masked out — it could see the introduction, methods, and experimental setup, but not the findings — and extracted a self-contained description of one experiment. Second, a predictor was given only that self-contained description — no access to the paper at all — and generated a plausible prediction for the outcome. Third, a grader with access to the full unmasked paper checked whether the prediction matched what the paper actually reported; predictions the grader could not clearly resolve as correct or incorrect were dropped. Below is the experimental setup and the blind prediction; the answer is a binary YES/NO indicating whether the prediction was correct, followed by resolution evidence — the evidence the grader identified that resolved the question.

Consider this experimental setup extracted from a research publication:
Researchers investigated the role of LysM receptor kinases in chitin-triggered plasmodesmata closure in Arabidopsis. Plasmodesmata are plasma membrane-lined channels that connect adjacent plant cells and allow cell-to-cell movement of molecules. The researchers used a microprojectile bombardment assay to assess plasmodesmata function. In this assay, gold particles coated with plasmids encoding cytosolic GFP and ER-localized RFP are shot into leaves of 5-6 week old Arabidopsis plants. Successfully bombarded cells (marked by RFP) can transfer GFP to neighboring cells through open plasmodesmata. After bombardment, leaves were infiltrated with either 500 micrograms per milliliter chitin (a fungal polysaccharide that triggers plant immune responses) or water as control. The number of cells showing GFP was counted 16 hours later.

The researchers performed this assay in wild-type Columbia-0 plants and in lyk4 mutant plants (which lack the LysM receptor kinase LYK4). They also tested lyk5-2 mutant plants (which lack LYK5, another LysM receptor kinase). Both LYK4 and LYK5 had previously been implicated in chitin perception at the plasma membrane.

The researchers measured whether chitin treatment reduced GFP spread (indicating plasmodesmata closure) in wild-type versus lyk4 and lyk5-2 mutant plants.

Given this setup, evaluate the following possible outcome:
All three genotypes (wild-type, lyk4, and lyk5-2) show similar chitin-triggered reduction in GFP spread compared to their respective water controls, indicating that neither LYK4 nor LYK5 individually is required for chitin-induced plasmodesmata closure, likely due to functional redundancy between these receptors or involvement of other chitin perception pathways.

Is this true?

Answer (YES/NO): NO